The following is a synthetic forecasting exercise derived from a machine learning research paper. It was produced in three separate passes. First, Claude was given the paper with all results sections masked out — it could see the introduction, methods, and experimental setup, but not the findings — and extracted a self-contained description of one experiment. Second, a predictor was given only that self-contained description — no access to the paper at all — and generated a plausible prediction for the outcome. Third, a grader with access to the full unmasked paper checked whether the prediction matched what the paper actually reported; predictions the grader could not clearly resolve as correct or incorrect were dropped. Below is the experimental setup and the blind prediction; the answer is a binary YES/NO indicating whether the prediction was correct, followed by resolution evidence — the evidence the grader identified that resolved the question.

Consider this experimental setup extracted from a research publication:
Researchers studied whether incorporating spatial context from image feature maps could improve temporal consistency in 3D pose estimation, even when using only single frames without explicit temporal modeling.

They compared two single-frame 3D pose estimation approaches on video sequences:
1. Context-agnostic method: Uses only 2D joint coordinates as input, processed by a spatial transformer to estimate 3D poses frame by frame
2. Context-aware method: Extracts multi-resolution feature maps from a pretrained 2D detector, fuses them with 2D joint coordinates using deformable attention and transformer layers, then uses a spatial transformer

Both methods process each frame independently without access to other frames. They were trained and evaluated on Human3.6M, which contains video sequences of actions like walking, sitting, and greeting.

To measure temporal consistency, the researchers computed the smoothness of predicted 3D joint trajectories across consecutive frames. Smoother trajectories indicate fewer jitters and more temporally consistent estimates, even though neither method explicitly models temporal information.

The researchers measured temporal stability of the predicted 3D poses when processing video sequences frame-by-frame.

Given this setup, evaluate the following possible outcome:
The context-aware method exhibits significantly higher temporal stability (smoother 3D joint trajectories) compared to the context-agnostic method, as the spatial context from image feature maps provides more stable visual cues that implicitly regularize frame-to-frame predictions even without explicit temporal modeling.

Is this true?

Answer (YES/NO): YES